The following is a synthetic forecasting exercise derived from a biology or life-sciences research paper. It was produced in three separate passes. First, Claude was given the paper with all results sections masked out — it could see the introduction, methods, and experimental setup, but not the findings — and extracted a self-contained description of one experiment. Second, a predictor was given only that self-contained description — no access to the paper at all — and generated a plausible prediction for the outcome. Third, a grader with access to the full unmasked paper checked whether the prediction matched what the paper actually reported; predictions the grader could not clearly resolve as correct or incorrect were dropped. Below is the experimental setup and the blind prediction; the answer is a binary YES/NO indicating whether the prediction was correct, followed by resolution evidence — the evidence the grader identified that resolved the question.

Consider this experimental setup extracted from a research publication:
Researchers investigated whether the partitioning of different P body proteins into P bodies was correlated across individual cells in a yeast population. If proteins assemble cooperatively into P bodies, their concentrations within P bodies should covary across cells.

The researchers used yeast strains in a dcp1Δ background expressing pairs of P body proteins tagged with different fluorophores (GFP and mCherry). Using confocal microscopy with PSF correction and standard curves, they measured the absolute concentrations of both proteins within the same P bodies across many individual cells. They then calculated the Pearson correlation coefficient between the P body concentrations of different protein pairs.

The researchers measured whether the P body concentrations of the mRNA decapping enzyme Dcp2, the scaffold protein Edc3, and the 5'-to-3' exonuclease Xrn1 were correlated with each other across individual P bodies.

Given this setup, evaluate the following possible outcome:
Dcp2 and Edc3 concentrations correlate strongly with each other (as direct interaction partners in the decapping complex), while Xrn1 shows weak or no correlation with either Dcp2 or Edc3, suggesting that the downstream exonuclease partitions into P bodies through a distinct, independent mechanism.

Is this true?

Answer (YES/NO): NO